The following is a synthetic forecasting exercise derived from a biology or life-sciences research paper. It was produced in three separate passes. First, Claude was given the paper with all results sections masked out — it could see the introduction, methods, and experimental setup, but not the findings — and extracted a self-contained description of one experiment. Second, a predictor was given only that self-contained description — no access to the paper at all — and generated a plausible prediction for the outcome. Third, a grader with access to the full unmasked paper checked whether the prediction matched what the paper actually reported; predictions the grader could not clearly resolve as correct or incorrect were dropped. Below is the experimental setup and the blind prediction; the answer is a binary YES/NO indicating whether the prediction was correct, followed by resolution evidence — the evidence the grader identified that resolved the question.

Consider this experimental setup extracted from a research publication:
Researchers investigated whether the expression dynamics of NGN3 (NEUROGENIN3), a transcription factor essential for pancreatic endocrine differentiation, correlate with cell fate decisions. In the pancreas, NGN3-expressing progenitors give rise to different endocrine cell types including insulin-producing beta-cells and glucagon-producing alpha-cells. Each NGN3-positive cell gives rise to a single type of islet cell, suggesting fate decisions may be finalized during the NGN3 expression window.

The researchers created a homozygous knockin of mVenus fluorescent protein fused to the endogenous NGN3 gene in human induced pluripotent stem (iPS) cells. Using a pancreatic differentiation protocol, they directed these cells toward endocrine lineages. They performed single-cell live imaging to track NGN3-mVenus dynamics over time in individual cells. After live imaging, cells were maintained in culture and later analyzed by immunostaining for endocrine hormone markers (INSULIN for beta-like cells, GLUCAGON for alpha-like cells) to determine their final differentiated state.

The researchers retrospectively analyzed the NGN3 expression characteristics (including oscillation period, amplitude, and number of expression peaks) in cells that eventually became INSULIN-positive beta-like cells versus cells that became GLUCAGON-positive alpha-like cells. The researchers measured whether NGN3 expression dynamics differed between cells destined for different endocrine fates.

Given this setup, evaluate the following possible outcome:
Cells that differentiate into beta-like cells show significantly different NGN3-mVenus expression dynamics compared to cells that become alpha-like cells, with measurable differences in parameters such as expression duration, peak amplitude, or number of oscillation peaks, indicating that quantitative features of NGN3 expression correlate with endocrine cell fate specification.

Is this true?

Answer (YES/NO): NO